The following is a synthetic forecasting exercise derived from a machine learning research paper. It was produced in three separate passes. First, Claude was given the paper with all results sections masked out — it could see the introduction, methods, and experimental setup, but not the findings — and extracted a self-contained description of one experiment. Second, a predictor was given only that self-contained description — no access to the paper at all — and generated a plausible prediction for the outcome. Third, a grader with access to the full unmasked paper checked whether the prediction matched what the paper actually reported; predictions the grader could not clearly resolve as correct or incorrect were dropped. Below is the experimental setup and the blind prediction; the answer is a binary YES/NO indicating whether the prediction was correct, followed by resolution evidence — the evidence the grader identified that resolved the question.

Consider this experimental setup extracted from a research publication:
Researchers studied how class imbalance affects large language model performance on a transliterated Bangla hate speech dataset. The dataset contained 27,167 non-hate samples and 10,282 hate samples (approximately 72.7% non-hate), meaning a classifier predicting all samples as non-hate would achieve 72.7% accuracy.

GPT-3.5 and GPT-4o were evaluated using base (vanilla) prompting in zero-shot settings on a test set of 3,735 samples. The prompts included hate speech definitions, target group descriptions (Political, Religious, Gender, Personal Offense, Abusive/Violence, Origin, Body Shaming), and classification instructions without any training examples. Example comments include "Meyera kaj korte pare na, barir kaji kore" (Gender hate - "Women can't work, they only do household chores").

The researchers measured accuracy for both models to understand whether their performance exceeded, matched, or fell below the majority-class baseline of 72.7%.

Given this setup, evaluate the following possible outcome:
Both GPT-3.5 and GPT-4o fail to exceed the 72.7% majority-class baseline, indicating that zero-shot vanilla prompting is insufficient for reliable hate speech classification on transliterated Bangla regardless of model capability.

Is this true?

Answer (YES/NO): NO